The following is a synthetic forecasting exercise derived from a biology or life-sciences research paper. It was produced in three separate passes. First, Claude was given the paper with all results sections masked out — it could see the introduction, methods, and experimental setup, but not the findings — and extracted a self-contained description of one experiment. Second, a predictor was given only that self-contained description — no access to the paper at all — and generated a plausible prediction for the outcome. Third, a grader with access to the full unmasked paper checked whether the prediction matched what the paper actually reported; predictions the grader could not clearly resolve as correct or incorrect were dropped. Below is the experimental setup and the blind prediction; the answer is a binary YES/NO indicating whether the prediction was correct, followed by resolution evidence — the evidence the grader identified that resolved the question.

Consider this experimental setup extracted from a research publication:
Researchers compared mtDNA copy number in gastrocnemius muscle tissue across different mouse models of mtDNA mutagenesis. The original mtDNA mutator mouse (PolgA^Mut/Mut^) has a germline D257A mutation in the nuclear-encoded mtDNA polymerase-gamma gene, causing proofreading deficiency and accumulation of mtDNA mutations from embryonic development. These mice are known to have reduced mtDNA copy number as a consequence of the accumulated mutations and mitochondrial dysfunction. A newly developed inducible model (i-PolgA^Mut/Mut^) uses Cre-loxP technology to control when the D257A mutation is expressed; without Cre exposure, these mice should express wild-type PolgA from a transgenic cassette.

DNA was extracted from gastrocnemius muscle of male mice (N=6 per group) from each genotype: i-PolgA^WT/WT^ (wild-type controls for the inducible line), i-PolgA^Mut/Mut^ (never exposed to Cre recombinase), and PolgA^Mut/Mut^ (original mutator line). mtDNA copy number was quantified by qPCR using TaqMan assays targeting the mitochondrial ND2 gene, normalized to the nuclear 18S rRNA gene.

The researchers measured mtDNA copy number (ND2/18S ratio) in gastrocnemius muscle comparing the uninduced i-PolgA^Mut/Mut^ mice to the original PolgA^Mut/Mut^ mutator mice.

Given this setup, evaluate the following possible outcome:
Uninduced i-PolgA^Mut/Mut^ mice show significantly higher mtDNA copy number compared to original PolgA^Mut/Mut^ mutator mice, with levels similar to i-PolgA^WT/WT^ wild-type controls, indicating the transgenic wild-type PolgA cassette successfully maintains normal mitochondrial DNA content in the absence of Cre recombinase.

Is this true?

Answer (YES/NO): YES